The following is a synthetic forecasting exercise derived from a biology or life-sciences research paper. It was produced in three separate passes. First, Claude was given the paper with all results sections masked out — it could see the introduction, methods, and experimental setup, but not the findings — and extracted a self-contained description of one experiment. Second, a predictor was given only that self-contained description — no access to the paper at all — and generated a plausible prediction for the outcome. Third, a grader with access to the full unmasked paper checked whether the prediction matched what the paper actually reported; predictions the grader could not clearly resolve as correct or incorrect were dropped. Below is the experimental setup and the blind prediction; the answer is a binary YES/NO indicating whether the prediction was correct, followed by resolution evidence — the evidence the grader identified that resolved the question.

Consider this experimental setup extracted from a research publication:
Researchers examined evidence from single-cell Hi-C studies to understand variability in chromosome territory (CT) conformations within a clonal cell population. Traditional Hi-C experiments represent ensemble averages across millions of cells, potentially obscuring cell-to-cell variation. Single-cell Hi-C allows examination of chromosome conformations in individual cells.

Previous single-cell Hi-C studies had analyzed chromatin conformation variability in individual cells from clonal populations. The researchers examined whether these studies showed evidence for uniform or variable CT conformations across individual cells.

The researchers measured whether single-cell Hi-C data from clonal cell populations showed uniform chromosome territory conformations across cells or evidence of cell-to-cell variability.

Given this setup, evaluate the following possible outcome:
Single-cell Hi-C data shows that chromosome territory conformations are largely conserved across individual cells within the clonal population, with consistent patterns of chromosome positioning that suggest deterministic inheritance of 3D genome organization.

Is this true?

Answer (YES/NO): NO